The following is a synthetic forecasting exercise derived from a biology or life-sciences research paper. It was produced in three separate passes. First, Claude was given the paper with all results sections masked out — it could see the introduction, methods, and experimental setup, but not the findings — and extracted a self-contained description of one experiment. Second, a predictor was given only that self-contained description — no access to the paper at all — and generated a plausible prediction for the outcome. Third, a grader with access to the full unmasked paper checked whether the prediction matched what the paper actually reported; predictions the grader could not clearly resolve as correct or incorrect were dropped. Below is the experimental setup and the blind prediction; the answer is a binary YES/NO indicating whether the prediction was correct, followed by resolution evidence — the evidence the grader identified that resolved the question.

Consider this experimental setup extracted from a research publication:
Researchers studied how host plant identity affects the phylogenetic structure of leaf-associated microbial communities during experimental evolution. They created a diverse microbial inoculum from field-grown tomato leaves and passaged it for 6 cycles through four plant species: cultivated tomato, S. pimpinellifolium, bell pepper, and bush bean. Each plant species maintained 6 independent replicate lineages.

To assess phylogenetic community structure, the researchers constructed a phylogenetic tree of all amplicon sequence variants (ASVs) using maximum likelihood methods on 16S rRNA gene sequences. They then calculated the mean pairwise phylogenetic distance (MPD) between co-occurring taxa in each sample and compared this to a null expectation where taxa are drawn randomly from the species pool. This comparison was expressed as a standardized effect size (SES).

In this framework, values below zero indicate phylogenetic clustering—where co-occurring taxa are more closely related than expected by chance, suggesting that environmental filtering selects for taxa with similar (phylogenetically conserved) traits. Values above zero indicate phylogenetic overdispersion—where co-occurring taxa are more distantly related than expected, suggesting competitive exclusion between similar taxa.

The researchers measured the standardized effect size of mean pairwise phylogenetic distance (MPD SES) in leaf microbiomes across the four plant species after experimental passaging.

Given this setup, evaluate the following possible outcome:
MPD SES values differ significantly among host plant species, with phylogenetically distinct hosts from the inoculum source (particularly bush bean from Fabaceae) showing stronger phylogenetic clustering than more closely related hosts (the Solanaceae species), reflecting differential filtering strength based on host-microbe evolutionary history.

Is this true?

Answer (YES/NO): NO